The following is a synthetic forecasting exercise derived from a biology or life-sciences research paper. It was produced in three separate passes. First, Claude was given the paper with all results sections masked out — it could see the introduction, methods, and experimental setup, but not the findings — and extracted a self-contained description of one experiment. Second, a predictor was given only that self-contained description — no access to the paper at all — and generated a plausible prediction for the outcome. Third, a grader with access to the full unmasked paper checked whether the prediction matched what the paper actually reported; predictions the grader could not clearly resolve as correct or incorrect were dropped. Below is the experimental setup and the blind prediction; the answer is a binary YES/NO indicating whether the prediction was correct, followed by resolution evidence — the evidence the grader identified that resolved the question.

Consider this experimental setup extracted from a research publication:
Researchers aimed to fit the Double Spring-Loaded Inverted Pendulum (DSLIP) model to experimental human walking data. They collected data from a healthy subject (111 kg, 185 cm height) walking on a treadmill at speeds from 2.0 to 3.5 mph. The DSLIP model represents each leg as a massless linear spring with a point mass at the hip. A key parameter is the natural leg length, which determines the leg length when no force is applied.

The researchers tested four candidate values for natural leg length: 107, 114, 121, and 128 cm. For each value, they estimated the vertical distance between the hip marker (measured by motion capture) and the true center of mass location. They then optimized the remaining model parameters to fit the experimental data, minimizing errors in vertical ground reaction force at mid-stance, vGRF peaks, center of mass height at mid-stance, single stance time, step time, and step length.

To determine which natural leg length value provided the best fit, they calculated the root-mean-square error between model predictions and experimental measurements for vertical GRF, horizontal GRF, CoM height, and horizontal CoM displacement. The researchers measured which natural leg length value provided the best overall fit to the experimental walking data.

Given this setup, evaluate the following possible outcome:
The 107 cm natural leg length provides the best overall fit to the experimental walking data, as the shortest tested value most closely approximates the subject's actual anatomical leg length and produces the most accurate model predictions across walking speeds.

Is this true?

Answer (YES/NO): NO